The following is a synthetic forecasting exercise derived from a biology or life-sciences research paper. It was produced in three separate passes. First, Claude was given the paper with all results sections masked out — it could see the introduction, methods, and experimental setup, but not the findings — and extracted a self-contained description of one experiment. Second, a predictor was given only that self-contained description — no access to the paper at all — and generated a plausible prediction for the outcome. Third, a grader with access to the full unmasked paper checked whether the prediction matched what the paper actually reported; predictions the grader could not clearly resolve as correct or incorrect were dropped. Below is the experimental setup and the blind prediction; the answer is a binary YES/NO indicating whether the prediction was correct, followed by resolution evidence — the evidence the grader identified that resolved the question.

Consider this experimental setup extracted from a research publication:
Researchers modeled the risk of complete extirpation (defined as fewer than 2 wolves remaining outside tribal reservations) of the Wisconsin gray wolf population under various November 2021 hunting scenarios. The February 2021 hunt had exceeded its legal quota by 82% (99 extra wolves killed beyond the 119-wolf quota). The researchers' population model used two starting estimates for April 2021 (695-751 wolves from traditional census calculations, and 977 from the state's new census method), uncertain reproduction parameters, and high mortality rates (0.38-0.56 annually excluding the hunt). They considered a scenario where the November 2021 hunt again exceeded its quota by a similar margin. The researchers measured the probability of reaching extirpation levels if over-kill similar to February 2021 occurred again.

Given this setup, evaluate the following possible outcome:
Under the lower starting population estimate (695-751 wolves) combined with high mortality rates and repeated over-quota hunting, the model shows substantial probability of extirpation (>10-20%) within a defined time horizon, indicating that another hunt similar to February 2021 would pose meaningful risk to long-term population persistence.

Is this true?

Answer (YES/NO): YES